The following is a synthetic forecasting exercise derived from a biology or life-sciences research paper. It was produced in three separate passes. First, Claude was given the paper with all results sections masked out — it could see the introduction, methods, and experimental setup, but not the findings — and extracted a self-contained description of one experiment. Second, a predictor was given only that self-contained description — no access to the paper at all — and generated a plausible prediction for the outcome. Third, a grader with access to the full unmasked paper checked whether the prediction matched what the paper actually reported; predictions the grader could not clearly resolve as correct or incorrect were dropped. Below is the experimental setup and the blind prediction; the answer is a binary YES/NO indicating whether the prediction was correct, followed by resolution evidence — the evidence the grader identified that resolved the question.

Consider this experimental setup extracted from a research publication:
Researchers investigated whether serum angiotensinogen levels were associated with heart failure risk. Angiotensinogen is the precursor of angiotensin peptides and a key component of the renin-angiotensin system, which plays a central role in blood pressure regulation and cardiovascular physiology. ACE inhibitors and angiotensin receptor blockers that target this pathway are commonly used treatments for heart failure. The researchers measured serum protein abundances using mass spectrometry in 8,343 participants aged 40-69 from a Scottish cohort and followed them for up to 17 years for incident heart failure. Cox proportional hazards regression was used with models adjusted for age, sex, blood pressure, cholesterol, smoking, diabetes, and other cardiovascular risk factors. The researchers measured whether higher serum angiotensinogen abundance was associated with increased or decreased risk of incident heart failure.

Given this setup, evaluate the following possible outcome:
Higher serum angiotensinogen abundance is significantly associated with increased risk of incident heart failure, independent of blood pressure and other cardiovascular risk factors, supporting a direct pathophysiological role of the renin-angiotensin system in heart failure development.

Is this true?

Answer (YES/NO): NO